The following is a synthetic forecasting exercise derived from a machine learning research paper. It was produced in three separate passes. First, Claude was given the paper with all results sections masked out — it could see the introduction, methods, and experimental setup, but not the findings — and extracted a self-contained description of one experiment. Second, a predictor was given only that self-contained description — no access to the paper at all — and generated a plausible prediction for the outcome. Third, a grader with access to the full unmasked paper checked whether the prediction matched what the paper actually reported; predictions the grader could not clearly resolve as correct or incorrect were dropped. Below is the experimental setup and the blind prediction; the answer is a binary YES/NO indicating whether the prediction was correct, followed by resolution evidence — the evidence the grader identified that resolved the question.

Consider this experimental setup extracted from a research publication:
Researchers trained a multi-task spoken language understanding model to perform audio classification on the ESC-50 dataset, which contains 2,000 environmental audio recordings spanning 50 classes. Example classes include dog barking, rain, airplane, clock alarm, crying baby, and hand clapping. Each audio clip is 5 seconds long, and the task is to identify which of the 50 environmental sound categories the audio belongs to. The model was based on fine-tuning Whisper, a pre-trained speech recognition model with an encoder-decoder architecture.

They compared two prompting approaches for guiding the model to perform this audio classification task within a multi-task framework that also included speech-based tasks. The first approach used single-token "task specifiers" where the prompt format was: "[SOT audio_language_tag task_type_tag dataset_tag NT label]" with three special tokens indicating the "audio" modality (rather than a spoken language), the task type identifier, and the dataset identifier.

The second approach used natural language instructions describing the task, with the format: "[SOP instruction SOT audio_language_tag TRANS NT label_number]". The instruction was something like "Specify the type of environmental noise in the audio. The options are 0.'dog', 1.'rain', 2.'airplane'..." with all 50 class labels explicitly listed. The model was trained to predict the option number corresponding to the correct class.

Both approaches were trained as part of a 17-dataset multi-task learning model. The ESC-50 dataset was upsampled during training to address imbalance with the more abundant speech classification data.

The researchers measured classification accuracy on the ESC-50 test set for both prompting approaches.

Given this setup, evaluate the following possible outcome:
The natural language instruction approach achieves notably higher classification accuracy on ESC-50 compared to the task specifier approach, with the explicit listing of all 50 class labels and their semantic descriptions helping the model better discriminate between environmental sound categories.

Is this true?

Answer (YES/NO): NO